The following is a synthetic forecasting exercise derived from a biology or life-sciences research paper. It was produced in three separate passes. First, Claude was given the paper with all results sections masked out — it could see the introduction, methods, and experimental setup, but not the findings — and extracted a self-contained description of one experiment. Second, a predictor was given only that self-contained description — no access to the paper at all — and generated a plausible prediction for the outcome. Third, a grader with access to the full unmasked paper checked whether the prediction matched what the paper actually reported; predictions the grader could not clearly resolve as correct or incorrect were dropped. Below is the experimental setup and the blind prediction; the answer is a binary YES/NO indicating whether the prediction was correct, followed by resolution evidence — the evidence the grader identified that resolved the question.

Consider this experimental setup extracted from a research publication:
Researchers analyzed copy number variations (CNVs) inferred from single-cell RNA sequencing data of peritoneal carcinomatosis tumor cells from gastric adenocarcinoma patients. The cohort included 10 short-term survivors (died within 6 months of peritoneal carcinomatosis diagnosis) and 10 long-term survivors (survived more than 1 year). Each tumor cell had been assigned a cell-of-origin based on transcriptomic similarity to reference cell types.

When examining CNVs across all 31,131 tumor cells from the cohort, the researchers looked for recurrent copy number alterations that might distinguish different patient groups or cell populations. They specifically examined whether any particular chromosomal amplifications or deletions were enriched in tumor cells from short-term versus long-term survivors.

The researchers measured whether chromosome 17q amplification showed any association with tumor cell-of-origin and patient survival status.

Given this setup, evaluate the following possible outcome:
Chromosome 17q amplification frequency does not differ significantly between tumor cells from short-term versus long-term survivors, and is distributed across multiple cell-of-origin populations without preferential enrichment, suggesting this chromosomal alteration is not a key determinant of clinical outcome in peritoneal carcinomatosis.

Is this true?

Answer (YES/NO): NO